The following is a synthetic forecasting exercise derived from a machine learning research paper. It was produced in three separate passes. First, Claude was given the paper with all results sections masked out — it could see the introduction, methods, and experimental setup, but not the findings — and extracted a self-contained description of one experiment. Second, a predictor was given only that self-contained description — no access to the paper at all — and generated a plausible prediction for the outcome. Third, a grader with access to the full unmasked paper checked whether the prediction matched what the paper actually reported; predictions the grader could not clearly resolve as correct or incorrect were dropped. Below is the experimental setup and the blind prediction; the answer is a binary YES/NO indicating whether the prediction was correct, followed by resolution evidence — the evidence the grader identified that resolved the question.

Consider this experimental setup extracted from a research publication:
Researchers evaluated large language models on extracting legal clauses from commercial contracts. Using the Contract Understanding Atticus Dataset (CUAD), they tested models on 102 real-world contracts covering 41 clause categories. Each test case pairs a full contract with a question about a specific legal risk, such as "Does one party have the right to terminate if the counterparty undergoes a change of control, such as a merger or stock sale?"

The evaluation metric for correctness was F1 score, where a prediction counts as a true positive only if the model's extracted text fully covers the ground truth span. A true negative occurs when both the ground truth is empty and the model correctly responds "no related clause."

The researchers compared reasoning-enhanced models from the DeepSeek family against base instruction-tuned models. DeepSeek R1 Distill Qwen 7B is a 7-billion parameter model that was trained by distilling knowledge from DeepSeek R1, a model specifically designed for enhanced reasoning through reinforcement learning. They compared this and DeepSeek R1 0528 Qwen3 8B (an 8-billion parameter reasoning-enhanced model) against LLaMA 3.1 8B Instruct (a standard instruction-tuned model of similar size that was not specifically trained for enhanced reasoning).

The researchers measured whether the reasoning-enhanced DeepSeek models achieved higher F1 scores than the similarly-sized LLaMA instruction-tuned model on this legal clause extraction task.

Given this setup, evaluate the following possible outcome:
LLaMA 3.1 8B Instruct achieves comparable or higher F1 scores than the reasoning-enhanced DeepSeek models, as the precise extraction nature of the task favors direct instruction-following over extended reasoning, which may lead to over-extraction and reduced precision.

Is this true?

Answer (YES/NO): YES